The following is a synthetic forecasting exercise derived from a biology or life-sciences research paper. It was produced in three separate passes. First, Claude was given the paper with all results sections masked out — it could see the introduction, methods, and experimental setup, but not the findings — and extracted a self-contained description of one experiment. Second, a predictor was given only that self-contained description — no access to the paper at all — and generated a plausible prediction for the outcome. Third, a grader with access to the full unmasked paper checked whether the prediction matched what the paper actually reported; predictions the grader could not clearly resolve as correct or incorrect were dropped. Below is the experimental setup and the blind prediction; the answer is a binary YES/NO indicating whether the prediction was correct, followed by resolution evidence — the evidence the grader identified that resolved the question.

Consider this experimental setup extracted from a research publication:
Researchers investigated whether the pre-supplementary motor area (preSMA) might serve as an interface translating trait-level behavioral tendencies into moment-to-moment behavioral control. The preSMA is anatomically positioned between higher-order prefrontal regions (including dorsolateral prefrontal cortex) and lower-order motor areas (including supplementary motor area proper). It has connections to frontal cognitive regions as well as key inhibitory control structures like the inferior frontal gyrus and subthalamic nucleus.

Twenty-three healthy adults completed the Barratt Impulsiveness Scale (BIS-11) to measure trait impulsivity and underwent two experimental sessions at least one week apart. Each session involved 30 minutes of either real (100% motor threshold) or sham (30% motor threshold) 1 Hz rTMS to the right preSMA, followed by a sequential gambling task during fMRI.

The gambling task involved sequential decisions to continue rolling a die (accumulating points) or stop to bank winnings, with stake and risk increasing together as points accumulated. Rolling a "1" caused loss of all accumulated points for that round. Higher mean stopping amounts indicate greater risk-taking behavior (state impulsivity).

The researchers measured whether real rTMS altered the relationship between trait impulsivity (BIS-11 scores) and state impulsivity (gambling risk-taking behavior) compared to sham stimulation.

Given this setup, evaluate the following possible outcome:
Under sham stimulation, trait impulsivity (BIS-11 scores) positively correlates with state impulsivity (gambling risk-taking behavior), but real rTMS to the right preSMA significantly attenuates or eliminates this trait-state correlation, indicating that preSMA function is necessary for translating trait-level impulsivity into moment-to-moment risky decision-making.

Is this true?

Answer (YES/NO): YES